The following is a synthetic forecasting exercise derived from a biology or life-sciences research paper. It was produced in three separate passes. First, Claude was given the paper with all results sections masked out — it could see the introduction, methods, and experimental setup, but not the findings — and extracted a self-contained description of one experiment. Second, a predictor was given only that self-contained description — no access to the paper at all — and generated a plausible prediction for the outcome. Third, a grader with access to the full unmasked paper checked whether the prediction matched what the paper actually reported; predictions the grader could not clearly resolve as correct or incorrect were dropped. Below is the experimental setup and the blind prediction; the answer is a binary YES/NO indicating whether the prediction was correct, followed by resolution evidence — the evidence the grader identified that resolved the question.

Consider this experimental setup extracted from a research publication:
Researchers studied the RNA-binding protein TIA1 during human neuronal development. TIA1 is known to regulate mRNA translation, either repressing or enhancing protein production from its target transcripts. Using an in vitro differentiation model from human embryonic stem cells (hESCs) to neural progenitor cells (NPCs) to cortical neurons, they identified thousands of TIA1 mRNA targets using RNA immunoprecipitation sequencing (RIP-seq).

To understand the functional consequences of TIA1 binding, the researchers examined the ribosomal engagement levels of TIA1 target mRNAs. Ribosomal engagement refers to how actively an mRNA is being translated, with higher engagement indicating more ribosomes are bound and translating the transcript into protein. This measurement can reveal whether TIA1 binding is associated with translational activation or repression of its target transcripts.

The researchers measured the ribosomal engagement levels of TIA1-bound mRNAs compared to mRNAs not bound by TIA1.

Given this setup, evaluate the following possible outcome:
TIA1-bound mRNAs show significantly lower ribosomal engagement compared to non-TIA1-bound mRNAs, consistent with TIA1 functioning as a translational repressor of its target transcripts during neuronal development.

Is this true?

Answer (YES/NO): YES